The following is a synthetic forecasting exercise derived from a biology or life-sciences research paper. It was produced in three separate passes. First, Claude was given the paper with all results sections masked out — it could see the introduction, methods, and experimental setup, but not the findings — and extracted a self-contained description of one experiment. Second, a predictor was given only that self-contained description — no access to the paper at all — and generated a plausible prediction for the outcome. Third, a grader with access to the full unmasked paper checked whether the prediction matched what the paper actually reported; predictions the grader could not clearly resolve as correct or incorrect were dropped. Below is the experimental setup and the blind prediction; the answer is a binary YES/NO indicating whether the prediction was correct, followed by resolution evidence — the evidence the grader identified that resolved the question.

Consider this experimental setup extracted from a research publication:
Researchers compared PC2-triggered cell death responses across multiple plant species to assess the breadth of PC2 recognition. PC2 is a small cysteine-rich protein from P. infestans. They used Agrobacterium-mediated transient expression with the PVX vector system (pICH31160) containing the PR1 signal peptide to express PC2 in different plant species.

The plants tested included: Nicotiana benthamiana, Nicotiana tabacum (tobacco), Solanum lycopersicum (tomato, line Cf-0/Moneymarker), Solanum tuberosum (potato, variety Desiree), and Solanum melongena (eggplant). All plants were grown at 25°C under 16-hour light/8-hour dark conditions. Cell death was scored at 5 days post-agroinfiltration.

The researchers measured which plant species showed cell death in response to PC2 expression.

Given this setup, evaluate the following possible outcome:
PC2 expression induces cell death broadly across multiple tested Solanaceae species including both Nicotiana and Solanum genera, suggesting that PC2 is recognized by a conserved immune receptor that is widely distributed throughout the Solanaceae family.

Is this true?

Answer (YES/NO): YES